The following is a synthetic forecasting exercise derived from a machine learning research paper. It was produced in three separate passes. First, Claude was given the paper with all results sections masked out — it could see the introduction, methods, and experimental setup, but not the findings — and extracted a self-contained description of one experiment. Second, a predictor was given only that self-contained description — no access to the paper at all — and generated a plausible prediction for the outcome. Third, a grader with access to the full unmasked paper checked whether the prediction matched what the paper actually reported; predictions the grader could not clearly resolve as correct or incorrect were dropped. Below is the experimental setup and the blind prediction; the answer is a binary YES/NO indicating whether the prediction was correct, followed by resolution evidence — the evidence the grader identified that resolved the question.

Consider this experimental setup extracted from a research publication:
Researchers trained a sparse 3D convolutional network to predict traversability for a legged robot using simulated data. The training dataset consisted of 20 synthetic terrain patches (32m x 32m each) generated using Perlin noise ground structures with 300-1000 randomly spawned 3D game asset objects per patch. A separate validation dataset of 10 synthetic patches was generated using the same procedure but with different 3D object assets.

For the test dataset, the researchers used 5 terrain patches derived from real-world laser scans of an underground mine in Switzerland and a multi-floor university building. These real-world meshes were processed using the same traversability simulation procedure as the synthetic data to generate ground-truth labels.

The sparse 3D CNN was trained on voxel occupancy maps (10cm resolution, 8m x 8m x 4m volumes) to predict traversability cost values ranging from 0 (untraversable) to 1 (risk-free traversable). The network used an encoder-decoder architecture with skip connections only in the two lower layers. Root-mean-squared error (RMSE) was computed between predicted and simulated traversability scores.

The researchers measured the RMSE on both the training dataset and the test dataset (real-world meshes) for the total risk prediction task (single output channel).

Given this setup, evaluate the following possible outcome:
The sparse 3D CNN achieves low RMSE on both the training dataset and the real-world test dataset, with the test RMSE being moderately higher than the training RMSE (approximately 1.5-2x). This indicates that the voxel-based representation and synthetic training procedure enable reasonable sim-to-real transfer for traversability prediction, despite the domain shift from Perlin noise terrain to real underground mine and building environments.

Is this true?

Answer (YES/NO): NO